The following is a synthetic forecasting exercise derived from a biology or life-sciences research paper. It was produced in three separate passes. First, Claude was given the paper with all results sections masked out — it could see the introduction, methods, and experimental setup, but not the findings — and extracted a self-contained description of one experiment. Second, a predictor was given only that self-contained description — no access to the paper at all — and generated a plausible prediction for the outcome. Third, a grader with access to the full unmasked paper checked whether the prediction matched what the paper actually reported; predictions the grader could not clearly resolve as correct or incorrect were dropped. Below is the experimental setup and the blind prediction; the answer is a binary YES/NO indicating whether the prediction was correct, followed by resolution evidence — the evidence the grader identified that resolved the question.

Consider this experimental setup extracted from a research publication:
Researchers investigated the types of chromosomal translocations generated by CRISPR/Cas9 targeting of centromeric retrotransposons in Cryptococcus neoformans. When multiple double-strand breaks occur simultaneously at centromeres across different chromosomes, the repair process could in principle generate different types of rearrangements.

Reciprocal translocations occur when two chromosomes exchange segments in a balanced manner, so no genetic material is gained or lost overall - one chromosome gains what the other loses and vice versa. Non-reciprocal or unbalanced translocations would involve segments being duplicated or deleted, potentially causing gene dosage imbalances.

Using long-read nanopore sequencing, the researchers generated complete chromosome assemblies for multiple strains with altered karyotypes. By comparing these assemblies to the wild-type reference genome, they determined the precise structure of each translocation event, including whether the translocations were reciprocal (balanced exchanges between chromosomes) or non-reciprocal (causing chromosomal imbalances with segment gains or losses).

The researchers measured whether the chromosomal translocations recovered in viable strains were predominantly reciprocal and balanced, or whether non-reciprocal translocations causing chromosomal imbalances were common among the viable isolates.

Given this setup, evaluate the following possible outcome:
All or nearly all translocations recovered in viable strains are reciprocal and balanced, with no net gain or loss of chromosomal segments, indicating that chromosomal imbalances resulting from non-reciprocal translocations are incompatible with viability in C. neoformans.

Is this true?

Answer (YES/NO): NO